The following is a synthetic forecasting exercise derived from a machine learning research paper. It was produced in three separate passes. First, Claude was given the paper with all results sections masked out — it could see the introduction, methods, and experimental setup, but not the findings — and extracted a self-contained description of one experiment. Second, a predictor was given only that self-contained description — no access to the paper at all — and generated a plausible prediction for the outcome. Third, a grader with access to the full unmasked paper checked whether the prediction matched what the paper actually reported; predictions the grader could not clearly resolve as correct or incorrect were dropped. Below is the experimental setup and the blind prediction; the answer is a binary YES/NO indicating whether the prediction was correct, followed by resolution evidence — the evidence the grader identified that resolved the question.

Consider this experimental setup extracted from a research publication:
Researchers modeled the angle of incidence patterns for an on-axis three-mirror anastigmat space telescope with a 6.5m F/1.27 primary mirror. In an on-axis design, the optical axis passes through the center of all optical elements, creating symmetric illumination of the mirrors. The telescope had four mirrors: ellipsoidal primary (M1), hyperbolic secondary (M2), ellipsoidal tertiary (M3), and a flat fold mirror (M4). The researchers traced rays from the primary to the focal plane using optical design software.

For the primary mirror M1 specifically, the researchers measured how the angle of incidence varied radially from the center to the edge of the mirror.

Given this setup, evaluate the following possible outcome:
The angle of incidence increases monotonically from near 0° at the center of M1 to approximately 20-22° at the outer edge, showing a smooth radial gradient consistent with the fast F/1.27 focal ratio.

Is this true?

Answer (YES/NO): NO